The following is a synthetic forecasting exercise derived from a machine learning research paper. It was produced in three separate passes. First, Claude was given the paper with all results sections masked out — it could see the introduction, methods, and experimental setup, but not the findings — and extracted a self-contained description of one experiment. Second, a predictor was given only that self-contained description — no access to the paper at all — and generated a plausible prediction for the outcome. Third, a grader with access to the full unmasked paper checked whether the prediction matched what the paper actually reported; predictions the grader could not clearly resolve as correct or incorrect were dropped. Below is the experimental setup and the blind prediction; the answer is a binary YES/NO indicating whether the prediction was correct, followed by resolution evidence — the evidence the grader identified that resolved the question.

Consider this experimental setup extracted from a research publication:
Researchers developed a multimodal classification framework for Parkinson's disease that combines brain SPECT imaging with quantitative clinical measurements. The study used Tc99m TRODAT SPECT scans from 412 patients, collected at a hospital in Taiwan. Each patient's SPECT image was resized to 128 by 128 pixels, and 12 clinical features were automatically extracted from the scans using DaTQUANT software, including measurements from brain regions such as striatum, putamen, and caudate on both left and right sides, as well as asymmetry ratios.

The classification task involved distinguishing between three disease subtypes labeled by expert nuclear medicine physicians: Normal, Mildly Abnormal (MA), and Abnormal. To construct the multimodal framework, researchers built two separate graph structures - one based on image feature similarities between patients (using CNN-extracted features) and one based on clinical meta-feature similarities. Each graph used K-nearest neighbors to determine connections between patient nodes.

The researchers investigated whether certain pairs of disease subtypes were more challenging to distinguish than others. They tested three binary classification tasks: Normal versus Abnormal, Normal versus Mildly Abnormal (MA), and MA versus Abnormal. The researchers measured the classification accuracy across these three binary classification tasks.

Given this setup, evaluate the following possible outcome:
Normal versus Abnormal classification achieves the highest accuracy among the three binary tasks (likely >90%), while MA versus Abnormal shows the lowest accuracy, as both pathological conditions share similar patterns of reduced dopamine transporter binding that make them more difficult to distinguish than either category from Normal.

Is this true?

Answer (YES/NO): NO